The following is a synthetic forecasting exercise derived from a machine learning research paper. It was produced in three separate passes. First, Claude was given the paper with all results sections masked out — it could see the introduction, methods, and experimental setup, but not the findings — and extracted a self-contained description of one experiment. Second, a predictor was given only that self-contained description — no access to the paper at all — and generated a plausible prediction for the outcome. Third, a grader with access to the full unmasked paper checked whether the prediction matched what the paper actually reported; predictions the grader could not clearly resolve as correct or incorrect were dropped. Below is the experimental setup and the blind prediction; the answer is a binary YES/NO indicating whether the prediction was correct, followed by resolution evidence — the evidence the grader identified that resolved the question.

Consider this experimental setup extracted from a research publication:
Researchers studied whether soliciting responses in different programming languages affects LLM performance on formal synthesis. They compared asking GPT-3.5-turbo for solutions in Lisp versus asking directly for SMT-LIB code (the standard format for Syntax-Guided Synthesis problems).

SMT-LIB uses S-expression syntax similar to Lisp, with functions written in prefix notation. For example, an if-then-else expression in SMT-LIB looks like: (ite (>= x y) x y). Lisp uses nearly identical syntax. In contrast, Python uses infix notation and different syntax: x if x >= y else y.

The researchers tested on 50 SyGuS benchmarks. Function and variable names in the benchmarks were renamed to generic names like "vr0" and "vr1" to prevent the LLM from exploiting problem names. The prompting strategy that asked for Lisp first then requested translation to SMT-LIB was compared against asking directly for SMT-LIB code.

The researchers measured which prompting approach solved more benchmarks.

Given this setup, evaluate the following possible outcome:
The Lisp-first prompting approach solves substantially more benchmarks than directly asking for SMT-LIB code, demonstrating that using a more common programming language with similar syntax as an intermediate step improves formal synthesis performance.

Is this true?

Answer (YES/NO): NO